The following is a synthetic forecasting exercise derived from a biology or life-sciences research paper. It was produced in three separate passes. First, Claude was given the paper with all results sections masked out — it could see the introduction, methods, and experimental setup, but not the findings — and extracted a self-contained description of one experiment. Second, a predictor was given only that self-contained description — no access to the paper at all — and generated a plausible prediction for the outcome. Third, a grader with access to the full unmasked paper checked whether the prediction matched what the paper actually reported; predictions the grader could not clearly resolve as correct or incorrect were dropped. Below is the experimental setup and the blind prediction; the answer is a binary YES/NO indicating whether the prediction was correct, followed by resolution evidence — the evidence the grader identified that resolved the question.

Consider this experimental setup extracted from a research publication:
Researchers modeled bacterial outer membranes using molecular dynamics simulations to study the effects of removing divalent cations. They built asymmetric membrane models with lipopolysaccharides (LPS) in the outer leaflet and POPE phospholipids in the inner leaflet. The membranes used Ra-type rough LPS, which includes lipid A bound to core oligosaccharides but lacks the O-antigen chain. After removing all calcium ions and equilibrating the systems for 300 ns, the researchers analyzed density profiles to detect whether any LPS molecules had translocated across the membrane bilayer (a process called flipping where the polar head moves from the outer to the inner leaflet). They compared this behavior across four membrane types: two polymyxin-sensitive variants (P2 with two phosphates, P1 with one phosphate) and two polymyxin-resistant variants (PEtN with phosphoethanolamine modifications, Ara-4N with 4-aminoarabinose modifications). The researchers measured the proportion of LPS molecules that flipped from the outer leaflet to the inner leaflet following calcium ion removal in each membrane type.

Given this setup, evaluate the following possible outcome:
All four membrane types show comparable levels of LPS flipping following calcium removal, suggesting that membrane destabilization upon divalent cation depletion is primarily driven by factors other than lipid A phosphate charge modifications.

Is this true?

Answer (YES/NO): NO